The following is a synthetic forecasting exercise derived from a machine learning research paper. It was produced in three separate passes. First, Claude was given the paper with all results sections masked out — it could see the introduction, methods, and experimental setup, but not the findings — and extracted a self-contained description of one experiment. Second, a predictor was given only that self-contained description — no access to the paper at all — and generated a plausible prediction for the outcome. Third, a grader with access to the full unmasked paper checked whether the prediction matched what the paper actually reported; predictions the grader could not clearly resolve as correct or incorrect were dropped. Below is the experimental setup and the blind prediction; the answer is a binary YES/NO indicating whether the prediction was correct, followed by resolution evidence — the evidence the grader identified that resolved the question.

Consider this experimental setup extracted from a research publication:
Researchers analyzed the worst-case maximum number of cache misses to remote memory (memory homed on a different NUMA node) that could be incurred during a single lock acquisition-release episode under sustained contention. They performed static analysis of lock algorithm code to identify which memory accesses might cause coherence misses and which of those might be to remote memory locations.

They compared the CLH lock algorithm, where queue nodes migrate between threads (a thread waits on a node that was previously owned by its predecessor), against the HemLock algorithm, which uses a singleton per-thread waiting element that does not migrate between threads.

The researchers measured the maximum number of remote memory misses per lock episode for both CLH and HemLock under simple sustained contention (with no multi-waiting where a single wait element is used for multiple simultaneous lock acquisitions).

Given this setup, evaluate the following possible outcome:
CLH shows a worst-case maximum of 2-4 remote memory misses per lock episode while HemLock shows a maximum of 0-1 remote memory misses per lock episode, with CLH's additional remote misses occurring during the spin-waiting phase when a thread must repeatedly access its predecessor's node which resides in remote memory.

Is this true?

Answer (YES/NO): NO